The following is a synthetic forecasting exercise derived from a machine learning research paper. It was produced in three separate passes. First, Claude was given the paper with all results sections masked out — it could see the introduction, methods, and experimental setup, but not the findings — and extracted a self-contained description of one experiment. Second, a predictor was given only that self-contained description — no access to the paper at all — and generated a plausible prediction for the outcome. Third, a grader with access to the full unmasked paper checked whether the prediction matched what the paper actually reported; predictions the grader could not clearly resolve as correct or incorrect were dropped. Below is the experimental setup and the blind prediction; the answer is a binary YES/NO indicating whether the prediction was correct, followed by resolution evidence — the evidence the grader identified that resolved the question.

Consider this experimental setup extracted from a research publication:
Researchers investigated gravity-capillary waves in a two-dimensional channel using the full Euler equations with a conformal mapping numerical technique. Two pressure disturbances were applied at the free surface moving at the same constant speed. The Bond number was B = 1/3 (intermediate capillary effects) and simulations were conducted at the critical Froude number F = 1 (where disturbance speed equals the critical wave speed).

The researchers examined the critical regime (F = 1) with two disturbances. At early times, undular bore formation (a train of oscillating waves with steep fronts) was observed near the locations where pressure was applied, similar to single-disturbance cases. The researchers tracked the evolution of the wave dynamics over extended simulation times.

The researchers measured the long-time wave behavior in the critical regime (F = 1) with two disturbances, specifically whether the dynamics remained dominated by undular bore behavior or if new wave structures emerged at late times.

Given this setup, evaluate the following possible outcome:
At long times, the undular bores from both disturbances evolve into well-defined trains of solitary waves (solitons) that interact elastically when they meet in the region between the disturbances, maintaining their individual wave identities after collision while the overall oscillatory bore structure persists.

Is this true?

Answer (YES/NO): NO